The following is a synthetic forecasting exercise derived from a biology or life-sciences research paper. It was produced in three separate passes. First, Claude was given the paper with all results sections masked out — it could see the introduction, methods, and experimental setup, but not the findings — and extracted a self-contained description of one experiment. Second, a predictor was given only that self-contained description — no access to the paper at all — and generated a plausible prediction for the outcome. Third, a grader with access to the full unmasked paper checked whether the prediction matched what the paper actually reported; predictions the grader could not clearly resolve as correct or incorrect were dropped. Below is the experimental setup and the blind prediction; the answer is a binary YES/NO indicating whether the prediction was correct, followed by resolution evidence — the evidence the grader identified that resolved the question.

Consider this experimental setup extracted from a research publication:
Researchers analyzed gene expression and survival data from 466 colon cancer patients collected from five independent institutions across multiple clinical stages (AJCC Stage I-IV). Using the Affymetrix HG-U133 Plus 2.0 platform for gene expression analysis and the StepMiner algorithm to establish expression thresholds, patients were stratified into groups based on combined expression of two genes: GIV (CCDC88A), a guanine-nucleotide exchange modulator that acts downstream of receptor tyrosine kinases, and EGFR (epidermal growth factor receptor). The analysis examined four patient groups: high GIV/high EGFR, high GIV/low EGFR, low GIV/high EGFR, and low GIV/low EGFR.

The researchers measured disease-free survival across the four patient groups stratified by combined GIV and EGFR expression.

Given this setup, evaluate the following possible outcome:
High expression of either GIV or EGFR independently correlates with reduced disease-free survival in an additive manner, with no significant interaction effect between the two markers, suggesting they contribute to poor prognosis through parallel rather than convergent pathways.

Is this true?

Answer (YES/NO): NO